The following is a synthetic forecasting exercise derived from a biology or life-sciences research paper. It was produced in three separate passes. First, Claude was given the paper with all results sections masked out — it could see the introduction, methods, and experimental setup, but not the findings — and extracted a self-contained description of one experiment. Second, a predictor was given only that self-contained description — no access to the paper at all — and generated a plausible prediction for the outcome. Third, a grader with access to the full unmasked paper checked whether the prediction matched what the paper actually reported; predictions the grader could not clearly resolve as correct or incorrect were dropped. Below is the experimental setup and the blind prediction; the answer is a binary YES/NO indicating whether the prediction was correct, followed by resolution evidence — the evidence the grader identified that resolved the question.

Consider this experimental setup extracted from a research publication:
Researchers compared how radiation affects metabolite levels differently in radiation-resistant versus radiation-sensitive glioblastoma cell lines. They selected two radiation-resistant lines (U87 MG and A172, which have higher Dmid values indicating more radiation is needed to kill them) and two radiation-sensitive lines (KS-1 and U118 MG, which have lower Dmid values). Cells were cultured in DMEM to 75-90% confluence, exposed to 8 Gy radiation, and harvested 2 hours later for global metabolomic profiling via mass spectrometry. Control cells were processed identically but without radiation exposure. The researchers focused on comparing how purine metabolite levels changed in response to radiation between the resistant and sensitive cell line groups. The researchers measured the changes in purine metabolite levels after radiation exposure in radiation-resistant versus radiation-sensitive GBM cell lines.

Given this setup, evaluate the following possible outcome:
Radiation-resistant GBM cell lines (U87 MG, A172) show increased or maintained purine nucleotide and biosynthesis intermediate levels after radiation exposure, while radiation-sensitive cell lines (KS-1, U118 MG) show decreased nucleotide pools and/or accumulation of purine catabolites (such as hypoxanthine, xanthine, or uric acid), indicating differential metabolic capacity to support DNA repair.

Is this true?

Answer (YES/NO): YES